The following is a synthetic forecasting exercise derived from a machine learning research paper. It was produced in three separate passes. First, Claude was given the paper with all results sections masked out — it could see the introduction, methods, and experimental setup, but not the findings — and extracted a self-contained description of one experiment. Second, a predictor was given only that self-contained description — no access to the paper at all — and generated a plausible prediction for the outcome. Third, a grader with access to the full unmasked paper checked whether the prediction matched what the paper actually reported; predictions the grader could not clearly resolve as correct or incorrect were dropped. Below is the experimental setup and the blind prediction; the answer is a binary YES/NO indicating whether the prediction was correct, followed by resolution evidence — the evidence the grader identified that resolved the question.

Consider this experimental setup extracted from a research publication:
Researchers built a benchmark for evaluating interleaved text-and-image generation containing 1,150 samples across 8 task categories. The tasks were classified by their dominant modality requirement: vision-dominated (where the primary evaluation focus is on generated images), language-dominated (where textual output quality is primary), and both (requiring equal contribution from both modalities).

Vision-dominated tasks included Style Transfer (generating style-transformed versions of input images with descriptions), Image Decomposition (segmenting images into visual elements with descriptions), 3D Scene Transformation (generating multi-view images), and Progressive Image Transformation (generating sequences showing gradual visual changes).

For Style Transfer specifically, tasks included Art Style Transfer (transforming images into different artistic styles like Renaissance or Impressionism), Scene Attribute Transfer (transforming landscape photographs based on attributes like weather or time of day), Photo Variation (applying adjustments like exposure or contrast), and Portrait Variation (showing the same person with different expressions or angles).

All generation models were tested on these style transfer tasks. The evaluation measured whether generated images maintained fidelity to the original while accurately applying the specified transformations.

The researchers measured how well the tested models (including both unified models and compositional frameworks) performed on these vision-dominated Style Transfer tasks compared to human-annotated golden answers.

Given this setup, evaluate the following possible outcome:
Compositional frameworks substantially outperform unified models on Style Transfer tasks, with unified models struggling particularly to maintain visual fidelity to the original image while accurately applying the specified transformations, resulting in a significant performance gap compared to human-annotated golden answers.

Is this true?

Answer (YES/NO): NO